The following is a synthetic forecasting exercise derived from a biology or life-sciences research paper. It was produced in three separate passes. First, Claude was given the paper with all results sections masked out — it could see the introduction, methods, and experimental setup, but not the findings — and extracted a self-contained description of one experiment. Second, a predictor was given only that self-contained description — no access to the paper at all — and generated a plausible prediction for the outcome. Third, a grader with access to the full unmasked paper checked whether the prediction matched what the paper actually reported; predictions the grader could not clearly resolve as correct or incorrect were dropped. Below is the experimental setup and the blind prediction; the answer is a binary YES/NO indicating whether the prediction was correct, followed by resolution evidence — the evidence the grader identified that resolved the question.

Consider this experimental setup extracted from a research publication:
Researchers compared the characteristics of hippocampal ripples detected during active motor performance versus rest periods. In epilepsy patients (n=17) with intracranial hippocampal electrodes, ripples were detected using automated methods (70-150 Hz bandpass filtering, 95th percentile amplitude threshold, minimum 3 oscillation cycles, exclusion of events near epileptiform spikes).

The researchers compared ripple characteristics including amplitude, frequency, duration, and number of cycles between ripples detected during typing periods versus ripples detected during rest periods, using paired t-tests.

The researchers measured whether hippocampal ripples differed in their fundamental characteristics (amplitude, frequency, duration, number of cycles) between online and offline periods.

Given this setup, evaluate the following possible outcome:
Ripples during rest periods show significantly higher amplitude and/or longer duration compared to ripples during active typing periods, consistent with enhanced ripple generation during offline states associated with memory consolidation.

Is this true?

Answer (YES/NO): NO